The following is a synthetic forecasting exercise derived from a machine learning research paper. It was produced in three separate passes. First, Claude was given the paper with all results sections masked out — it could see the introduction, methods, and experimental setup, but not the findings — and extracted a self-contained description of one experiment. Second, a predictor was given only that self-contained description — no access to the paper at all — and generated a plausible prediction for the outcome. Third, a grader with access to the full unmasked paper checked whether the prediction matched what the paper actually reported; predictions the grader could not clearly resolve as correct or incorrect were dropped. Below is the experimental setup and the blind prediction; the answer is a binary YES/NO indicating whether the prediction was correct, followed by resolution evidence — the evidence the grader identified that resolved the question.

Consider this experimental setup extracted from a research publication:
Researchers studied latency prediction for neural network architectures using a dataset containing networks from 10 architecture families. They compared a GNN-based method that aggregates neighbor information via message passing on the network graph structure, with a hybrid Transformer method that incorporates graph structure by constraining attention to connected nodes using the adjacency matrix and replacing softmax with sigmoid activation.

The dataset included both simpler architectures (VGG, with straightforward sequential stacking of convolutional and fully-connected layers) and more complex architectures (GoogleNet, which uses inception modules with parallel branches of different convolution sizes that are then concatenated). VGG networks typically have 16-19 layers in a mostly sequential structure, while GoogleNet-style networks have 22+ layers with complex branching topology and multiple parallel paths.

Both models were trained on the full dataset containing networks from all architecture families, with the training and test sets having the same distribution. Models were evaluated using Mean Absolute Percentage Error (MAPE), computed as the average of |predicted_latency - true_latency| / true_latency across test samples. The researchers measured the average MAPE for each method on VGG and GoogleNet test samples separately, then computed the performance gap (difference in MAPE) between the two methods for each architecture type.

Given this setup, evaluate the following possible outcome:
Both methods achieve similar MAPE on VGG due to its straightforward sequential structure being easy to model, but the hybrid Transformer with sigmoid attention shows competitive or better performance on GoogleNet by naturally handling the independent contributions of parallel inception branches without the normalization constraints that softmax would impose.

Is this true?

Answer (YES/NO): NO